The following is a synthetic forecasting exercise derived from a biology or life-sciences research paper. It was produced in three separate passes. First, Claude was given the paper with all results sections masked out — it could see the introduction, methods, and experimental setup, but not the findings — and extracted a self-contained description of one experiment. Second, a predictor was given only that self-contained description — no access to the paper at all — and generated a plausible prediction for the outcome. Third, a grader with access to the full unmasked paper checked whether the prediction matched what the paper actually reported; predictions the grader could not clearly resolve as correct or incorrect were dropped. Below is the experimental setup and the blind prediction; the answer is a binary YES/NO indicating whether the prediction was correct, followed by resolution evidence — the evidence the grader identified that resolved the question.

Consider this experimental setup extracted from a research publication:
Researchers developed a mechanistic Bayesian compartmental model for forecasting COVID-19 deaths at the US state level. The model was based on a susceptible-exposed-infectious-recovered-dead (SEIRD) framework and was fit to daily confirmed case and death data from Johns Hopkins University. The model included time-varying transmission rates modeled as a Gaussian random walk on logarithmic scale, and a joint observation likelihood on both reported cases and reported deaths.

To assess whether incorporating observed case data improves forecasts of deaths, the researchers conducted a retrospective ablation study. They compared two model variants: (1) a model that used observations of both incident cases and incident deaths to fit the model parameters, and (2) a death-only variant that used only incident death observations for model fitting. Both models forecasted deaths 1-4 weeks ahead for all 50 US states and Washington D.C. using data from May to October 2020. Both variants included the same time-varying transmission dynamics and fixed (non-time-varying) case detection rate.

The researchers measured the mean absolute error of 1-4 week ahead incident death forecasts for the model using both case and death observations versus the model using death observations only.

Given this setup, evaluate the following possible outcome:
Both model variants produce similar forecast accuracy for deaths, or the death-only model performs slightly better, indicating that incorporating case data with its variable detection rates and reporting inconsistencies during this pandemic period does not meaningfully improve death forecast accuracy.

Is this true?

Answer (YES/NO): NO